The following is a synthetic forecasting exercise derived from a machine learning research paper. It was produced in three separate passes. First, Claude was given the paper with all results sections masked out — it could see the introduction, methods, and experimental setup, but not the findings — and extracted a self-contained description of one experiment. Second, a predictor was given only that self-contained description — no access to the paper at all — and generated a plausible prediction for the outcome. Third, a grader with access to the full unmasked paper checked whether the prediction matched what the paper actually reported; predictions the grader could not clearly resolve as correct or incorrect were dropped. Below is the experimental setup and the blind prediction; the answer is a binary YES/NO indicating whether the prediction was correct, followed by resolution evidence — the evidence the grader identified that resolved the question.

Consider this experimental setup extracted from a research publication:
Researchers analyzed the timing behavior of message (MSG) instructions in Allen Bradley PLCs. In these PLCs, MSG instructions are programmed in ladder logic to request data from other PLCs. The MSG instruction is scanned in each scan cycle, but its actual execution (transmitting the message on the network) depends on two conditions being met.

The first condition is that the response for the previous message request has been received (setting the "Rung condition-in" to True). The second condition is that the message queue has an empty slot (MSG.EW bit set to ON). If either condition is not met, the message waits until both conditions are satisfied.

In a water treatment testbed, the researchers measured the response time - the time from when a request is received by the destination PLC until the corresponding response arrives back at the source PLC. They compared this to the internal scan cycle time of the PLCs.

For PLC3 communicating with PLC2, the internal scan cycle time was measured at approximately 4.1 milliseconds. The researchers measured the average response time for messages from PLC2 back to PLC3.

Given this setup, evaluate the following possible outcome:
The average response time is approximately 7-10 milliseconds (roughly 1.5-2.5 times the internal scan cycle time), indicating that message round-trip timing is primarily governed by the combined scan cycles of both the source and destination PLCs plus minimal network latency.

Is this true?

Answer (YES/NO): NO